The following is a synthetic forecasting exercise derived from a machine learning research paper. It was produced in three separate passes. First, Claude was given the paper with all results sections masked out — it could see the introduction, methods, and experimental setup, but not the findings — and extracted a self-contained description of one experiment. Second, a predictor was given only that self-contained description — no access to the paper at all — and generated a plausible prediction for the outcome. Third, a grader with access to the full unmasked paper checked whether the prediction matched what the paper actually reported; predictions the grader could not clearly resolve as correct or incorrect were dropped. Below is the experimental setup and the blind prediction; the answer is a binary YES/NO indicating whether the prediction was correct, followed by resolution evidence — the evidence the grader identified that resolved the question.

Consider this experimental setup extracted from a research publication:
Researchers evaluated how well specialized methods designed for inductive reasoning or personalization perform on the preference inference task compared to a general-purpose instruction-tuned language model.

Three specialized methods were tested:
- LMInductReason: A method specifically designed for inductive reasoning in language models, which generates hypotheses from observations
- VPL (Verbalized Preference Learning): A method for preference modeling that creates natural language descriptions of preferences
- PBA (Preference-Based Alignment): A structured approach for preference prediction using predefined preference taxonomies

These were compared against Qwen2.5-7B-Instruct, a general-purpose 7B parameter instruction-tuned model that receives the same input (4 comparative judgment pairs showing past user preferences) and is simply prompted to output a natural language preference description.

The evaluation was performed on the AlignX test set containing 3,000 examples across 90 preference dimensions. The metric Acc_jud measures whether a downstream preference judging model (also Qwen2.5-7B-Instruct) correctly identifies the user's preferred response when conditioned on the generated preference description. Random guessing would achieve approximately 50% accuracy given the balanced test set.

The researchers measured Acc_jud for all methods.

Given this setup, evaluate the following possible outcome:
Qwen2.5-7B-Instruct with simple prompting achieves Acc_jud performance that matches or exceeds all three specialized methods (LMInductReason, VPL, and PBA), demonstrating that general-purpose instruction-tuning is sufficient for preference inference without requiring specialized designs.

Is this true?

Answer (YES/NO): NO